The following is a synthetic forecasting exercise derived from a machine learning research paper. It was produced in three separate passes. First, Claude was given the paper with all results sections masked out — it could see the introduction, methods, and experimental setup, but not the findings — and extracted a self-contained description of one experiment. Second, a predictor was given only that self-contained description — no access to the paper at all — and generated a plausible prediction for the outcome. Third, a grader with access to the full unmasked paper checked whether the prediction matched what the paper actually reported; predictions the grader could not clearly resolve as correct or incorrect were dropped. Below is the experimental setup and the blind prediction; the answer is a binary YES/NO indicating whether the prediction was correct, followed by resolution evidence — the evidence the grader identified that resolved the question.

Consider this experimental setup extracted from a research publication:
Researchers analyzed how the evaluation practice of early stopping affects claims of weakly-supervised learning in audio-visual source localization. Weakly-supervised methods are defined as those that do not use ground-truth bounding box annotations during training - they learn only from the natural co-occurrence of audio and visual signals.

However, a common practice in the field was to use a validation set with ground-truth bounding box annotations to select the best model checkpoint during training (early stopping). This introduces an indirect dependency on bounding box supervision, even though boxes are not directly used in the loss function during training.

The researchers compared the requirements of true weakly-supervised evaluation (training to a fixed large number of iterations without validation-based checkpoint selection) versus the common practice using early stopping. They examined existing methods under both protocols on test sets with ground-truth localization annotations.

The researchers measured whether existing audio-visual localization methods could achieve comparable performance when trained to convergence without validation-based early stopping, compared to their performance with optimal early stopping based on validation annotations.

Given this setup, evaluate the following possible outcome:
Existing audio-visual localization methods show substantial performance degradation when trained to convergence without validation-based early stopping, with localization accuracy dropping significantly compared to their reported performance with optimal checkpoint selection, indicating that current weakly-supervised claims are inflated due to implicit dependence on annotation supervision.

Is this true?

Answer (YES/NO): YES